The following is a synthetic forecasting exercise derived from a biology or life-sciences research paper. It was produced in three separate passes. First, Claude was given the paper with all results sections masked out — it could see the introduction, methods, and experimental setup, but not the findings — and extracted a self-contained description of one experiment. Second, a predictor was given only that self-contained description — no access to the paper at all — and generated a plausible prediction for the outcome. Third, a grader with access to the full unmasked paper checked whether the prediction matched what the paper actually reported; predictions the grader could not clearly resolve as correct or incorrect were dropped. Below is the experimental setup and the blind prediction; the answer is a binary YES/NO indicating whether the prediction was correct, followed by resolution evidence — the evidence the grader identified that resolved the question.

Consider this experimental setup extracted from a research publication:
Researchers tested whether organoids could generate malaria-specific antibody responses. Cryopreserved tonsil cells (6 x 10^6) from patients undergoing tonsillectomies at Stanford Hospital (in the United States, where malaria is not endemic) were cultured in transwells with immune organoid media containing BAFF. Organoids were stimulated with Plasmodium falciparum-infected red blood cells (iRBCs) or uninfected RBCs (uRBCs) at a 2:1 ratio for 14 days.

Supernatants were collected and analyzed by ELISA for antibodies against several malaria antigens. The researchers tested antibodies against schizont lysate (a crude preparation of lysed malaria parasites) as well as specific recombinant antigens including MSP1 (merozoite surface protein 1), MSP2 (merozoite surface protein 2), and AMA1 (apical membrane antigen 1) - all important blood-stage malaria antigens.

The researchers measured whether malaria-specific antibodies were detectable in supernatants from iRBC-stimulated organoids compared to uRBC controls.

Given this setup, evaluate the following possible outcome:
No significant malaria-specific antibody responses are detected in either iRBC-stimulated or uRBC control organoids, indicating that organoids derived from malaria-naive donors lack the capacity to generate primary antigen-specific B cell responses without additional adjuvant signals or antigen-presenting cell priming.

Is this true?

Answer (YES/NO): NO